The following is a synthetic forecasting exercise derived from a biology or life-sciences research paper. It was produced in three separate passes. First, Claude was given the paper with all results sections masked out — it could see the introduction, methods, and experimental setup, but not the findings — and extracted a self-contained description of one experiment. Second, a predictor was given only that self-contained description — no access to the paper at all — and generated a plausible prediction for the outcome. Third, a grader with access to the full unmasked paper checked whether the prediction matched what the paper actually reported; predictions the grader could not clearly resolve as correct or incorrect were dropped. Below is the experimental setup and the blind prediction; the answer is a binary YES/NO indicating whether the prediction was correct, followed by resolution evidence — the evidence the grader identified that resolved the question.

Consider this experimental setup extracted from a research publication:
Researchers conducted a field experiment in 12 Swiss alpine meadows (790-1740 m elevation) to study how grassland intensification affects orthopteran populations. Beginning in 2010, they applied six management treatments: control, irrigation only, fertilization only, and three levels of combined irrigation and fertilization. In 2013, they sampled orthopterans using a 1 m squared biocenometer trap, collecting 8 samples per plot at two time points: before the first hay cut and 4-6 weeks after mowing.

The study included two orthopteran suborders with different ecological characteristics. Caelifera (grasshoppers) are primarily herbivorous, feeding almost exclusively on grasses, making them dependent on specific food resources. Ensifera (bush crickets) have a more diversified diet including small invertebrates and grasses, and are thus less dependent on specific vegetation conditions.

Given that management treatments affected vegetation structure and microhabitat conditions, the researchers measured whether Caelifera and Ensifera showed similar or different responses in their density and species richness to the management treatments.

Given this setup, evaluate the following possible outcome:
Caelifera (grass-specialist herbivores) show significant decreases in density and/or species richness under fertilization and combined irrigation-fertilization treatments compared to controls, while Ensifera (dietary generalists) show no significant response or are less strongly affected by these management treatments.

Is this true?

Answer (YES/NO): YES